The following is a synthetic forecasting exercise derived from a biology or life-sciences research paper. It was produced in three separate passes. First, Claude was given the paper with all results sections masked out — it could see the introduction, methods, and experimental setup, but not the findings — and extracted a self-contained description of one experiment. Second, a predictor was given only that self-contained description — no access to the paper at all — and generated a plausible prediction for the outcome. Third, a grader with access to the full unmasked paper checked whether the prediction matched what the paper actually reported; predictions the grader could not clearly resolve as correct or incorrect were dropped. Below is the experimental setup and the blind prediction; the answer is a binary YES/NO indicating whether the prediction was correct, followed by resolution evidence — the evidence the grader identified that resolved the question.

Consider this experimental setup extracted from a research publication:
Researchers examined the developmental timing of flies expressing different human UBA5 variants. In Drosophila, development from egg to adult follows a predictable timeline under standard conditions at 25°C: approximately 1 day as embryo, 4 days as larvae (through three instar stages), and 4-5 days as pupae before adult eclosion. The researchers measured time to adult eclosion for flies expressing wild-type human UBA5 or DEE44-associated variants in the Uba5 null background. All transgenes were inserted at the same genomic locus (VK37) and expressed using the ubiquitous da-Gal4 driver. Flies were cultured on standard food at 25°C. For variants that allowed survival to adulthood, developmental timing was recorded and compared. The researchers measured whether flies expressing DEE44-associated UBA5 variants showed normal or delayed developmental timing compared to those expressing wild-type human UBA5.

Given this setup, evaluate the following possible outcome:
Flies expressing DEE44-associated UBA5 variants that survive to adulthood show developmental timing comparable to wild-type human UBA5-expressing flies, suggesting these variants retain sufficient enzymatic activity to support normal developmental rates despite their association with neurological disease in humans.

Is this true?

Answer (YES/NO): NO